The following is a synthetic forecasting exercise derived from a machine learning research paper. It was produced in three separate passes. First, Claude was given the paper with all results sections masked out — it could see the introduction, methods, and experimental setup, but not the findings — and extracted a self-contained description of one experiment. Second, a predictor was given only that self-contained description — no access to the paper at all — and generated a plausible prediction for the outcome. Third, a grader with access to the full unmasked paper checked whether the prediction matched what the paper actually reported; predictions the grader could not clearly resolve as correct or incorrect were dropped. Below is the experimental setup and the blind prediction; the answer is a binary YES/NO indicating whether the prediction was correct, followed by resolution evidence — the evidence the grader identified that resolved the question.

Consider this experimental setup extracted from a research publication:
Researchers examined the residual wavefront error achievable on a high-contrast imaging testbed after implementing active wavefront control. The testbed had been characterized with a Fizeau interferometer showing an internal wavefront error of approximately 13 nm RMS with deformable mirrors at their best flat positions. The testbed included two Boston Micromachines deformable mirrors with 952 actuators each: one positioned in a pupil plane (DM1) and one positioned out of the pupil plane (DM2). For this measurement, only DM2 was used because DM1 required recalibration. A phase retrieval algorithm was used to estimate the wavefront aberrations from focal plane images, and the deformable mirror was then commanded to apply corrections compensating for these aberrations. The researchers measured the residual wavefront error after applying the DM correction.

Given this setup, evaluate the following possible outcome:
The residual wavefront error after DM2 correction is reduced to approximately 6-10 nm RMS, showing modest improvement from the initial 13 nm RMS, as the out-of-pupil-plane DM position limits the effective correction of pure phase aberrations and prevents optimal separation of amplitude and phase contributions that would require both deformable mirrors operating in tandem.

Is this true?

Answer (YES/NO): NO